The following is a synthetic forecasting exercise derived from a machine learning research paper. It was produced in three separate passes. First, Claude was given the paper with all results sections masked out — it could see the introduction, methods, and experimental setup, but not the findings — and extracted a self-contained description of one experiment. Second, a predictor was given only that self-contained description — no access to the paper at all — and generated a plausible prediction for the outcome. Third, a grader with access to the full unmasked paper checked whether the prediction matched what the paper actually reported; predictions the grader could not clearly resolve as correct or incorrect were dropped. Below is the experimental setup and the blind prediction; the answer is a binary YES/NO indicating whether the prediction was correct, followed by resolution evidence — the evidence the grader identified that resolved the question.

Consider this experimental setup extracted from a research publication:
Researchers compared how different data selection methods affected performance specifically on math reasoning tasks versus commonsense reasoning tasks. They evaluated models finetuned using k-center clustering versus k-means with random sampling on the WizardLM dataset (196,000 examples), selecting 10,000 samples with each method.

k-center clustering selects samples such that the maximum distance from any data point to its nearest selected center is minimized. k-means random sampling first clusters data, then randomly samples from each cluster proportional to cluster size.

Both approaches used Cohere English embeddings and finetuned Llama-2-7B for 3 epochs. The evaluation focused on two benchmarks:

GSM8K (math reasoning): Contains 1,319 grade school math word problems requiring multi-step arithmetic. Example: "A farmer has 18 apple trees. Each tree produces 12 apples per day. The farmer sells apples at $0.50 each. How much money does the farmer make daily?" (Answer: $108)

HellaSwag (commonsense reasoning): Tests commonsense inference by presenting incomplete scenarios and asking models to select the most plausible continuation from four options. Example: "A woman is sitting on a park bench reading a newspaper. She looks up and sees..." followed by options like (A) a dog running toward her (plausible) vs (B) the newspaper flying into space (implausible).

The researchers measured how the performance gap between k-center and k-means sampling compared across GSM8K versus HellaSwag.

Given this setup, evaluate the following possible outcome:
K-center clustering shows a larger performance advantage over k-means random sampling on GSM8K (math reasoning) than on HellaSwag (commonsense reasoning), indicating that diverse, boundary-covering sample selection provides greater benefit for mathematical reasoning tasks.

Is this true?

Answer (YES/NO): NO